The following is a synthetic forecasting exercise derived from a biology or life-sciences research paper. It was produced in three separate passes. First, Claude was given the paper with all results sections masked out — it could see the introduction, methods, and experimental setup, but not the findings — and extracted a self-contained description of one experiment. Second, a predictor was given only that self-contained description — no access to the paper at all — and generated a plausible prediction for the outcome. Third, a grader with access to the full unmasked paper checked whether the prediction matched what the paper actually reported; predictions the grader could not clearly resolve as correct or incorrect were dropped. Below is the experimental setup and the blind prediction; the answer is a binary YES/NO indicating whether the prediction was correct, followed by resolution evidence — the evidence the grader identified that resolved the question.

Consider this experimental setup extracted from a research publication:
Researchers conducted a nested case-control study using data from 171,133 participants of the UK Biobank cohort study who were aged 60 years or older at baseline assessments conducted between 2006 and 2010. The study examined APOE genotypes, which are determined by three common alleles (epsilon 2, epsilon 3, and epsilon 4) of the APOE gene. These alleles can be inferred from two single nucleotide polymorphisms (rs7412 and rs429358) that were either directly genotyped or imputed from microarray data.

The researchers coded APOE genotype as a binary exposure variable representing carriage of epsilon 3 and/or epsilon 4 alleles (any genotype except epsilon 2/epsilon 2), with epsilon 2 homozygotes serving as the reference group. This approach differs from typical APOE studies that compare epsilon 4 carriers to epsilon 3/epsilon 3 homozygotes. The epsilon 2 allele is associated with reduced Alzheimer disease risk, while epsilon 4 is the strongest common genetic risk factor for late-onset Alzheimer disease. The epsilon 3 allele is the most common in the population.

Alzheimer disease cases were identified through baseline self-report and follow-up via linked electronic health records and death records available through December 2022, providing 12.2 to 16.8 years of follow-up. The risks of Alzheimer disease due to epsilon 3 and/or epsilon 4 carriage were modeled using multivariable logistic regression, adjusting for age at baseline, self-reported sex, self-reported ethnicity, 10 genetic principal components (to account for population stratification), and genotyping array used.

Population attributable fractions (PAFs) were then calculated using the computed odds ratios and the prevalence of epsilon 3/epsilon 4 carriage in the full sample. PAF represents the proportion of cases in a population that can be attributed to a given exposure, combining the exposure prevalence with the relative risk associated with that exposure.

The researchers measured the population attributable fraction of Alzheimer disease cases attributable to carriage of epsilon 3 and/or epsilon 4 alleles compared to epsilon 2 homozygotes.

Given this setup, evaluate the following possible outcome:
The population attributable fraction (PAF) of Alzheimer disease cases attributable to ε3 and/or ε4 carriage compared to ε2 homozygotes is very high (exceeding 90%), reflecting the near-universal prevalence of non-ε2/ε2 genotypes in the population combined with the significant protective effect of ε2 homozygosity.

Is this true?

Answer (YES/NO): NO